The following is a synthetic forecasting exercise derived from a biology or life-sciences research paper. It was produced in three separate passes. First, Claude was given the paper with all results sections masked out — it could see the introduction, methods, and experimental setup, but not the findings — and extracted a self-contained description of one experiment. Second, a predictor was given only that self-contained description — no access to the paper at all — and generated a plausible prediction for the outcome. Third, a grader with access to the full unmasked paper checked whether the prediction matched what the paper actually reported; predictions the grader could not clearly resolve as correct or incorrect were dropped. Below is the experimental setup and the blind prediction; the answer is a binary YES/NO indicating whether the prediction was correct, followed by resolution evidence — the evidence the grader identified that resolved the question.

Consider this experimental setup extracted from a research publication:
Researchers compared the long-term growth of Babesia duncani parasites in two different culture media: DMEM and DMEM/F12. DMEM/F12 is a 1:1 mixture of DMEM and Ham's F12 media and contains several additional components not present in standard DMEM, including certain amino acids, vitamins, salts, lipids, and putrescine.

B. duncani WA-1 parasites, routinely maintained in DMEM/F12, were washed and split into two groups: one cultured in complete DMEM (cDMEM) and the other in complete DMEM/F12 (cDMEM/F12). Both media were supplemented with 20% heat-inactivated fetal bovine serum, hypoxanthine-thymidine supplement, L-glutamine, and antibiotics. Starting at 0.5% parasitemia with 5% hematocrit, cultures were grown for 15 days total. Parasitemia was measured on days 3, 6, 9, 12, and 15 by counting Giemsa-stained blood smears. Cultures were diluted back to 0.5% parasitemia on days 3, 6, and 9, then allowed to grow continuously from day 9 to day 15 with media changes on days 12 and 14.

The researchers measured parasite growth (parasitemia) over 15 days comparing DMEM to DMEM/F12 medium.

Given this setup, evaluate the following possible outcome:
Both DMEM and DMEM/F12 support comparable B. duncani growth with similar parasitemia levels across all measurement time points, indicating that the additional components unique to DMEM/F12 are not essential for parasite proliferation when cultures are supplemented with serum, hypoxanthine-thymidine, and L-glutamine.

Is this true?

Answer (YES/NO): NO